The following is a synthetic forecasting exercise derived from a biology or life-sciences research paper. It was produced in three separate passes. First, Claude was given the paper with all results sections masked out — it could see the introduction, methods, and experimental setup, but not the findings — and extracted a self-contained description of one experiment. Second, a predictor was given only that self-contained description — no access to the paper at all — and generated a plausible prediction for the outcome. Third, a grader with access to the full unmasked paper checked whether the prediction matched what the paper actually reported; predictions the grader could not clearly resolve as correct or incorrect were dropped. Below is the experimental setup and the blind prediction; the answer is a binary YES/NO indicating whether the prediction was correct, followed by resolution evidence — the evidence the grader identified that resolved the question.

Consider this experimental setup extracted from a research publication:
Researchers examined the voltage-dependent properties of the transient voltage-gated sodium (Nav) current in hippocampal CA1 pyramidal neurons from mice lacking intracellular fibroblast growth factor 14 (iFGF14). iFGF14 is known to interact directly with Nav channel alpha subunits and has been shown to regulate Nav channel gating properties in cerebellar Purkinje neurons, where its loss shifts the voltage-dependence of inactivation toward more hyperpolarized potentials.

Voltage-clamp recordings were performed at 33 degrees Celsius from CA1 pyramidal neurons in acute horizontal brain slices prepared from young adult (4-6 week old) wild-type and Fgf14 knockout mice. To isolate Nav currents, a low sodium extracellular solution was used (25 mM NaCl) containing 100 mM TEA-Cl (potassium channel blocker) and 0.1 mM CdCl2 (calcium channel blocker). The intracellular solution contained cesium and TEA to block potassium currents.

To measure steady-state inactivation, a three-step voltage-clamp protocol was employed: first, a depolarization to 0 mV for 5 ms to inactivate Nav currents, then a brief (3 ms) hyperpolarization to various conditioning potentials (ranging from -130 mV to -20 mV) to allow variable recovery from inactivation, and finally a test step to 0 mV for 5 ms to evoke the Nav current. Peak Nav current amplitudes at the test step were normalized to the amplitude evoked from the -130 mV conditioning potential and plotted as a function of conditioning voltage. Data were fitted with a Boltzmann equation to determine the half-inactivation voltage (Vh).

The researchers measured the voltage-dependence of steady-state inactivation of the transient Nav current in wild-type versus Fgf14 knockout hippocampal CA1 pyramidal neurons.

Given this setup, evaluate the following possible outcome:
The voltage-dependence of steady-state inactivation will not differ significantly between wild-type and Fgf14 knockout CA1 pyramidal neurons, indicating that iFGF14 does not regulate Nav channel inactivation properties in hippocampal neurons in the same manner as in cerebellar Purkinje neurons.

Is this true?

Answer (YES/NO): YES